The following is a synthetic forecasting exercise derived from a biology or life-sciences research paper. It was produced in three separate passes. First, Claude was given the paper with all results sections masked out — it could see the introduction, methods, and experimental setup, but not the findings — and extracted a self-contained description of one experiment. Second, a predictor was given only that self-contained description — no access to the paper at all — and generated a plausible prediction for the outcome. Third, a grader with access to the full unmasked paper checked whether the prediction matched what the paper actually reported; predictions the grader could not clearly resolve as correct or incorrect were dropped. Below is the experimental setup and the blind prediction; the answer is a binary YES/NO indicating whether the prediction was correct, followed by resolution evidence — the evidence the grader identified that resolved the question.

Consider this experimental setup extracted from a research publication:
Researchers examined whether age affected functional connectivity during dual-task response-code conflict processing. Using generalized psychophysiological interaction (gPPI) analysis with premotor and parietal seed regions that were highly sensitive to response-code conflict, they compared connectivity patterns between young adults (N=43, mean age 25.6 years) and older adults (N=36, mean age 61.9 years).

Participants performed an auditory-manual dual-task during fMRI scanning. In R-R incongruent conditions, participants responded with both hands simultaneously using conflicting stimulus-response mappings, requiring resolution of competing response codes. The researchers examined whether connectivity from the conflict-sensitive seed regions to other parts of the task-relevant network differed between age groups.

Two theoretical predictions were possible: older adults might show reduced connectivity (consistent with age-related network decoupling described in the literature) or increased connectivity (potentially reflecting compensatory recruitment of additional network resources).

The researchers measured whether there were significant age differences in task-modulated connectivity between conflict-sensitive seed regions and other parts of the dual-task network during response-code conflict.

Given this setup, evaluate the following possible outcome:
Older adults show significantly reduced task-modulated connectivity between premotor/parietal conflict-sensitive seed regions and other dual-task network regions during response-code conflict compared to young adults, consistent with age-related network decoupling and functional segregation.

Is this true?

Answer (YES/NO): NO